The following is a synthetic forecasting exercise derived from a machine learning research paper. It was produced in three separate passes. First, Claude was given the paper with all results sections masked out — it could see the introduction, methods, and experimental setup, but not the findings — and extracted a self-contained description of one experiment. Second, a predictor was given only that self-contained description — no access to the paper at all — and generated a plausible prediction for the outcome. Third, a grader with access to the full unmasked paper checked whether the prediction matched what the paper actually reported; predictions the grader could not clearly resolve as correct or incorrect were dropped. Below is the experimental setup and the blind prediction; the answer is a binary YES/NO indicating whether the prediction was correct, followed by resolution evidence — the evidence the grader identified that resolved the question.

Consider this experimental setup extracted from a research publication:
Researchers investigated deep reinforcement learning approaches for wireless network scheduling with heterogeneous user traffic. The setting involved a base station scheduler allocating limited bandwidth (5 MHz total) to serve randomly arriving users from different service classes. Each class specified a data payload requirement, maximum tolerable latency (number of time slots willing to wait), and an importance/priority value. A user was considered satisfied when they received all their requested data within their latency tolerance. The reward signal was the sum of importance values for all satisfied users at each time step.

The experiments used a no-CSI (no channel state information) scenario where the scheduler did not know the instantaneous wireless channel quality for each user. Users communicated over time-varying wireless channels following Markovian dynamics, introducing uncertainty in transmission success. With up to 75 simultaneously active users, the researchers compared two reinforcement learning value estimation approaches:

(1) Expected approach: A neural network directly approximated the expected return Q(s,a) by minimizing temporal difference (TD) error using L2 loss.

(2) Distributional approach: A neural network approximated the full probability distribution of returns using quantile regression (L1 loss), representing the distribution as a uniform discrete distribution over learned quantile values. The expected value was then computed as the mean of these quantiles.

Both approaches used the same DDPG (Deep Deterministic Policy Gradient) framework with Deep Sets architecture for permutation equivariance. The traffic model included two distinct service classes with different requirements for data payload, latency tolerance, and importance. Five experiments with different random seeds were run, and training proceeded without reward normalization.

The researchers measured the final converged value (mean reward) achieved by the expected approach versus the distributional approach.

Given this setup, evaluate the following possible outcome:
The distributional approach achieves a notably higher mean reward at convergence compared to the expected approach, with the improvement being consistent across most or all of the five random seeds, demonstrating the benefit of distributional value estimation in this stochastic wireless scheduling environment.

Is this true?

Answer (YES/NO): NO